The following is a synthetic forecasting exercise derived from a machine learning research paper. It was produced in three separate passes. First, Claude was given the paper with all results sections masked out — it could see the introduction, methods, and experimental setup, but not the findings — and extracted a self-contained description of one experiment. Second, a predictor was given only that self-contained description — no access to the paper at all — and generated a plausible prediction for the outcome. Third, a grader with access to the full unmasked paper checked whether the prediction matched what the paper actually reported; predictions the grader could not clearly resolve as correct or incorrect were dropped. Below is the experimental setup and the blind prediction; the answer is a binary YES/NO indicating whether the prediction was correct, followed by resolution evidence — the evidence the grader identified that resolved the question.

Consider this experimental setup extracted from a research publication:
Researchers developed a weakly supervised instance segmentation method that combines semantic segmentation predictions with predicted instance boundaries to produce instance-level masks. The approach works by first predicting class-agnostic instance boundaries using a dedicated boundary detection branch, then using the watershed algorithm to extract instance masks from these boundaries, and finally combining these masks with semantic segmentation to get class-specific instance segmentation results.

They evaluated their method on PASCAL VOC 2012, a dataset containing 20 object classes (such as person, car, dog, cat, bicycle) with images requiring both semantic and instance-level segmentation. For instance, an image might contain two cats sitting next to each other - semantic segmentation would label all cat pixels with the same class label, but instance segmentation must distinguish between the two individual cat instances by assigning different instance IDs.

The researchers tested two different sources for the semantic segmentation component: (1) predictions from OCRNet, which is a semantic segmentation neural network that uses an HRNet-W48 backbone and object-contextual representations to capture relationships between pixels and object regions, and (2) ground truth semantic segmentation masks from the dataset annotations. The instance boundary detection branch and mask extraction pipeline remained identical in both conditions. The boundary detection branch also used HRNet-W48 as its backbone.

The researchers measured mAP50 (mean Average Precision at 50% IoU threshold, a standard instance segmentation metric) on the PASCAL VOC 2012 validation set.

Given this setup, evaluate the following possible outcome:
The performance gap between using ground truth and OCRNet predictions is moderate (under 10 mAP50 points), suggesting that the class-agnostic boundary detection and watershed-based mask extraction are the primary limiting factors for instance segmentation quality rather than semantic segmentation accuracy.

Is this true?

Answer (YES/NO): YES